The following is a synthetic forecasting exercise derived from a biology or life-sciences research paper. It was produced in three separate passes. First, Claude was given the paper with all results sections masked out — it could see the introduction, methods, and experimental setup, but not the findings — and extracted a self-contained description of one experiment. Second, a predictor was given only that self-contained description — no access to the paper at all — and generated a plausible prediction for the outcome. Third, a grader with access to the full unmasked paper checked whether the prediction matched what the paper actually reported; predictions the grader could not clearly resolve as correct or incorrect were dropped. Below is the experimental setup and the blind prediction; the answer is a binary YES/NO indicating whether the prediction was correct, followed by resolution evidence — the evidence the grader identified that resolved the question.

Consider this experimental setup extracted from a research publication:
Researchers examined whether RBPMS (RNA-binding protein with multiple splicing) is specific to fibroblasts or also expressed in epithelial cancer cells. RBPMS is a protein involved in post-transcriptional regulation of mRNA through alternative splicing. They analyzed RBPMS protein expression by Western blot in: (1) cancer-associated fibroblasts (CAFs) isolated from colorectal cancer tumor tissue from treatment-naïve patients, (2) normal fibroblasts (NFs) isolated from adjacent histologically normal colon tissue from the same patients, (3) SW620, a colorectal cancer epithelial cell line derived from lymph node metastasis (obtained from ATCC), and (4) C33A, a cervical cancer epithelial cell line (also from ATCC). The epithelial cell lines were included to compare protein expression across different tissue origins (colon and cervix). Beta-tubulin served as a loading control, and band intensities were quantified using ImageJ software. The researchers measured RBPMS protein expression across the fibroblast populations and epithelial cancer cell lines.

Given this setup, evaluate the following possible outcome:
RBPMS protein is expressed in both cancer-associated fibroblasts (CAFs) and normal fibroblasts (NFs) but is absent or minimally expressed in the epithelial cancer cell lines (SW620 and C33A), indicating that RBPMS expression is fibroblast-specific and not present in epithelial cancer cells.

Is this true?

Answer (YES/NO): NO